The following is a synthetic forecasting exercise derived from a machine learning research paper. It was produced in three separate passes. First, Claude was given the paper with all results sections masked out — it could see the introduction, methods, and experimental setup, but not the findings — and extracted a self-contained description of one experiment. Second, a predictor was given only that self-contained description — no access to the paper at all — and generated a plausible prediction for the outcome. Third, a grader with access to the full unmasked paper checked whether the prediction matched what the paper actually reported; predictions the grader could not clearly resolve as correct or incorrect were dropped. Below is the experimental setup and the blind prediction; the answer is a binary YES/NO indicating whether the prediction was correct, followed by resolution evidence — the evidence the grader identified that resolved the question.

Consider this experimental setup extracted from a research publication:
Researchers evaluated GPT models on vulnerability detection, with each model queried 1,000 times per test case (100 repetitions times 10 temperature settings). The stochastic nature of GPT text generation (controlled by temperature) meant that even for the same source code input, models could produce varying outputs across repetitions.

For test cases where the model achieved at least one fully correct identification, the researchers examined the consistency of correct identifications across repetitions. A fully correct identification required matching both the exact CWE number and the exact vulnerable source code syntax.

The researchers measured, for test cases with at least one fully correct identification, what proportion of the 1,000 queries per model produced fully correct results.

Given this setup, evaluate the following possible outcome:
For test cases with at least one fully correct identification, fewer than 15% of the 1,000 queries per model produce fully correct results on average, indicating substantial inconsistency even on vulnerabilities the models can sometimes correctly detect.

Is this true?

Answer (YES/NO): YES